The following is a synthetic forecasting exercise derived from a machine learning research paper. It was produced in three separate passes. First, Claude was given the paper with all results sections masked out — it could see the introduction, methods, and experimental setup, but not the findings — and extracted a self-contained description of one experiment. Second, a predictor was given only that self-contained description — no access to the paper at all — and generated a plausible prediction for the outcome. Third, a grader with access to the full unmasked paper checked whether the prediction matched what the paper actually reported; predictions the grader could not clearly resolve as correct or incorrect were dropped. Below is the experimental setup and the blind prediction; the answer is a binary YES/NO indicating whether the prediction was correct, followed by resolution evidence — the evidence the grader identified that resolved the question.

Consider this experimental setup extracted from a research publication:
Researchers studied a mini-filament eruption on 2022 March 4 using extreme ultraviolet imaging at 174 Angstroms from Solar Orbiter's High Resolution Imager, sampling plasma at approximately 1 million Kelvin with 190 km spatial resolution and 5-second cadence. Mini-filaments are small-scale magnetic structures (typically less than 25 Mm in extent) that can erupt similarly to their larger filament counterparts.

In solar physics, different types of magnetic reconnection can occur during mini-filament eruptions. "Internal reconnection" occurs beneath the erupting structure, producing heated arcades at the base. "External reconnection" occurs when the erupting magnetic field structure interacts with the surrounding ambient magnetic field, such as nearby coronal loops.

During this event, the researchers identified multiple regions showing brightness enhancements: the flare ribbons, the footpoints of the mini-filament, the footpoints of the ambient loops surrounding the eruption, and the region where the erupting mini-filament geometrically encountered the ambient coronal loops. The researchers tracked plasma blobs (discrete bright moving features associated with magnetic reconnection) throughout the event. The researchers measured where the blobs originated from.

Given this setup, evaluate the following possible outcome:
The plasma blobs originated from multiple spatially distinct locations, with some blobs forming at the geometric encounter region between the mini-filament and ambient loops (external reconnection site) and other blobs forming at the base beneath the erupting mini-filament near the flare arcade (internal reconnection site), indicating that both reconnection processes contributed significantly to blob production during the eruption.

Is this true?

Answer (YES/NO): NO